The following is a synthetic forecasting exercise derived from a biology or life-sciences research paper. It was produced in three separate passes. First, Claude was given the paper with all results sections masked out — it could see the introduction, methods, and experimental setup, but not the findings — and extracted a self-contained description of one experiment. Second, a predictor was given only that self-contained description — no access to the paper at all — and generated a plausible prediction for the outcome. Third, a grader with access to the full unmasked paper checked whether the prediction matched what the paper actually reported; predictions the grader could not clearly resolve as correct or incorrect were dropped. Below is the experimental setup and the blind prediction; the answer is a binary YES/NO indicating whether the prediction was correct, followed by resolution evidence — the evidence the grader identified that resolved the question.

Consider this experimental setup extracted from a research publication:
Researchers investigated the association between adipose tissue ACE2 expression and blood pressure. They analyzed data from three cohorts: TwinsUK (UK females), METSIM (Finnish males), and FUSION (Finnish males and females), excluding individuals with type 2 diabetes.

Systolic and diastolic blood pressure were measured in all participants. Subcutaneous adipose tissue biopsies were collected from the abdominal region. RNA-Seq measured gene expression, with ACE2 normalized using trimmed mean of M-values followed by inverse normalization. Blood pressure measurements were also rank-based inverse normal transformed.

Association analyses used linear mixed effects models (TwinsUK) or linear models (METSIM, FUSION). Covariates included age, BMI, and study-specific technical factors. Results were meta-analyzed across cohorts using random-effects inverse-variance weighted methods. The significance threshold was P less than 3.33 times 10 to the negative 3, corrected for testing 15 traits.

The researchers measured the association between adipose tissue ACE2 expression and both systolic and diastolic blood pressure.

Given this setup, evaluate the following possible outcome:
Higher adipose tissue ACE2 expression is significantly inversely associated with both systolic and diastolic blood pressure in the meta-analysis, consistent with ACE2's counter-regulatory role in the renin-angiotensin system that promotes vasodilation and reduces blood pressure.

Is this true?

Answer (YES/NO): NO